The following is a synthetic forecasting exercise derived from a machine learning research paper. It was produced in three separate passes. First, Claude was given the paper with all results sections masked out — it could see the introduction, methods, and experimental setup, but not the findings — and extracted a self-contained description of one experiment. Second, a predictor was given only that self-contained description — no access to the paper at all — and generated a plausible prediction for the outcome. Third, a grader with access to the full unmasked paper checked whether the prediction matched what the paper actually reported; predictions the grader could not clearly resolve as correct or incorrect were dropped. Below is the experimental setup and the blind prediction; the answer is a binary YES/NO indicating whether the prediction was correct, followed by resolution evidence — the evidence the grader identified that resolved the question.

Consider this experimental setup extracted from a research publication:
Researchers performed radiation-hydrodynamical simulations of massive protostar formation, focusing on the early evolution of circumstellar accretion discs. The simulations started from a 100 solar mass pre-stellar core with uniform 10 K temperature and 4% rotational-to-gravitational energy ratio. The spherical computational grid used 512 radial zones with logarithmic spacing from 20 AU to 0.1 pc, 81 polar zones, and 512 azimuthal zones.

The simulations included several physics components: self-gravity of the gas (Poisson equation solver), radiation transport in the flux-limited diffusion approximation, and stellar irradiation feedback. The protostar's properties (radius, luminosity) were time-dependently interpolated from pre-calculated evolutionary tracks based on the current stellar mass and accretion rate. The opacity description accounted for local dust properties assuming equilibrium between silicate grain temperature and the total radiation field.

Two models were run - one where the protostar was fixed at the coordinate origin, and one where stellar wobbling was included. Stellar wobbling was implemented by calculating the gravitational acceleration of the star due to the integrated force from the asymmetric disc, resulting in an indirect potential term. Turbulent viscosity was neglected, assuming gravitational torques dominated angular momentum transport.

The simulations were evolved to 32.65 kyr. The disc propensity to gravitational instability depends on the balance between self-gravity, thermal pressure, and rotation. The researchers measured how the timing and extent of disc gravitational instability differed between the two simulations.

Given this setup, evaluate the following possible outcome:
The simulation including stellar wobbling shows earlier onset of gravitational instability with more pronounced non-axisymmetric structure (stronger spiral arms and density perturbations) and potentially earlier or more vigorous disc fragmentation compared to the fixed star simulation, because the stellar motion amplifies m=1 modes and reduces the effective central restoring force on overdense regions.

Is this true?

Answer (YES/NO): NO